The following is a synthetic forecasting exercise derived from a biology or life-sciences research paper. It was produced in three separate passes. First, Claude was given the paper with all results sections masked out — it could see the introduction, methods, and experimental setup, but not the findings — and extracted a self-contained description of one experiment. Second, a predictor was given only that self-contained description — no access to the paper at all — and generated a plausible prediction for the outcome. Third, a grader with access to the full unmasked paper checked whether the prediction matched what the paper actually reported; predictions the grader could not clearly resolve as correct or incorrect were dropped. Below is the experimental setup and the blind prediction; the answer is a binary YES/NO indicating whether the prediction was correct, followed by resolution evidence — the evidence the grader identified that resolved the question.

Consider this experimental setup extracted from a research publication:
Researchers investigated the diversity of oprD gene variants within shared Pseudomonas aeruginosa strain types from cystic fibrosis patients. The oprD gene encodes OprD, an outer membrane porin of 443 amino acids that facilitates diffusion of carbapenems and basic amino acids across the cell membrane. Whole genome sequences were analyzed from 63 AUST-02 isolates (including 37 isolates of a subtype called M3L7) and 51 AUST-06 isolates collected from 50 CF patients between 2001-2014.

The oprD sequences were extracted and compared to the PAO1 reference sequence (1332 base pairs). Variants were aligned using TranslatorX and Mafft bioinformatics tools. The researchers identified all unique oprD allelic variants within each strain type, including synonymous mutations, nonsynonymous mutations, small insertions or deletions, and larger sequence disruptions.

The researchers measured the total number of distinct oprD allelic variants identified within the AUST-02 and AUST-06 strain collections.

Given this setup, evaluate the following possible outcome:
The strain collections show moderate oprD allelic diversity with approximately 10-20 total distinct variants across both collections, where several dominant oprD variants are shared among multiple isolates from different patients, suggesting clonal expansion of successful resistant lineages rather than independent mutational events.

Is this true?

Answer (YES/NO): YES